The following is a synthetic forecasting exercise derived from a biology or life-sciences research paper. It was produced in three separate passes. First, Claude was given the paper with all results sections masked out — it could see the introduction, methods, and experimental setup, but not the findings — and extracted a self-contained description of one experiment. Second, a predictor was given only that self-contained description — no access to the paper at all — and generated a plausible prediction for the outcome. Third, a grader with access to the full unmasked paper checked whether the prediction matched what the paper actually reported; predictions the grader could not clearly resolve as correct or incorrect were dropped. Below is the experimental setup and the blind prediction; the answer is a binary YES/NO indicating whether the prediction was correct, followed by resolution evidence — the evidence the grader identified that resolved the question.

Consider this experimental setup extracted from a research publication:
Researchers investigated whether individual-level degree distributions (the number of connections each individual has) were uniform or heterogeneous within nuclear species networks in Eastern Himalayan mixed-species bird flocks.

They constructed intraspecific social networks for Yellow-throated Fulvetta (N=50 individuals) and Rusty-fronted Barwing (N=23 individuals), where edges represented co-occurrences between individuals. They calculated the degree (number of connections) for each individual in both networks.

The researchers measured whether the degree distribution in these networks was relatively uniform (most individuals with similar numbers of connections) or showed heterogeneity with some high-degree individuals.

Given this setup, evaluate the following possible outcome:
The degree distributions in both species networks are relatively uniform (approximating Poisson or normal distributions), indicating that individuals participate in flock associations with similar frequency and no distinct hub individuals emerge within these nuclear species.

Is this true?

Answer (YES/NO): NO